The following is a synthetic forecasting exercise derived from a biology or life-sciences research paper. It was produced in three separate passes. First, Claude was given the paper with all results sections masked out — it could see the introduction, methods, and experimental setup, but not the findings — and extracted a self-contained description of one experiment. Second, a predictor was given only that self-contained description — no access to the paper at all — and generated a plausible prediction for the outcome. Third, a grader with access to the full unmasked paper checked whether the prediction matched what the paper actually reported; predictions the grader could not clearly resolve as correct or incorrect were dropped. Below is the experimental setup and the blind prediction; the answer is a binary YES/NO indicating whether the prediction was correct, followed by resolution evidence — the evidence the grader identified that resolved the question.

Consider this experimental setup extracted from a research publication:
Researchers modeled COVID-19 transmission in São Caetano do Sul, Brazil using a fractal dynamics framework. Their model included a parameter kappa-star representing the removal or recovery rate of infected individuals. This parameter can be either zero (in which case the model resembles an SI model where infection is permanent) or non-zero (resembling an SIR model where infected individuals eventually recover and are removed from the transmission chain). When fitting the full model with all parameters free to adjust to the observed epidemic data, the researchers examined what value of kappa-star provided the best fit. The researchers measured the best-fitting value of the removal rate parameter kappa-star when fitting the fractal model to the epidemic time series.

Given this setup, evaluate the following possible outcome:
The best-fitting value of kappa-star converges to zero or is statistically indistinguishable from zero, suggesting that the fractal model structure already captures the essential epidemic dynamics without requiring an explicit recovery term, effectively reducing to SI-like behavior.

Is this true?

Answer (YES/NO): YES